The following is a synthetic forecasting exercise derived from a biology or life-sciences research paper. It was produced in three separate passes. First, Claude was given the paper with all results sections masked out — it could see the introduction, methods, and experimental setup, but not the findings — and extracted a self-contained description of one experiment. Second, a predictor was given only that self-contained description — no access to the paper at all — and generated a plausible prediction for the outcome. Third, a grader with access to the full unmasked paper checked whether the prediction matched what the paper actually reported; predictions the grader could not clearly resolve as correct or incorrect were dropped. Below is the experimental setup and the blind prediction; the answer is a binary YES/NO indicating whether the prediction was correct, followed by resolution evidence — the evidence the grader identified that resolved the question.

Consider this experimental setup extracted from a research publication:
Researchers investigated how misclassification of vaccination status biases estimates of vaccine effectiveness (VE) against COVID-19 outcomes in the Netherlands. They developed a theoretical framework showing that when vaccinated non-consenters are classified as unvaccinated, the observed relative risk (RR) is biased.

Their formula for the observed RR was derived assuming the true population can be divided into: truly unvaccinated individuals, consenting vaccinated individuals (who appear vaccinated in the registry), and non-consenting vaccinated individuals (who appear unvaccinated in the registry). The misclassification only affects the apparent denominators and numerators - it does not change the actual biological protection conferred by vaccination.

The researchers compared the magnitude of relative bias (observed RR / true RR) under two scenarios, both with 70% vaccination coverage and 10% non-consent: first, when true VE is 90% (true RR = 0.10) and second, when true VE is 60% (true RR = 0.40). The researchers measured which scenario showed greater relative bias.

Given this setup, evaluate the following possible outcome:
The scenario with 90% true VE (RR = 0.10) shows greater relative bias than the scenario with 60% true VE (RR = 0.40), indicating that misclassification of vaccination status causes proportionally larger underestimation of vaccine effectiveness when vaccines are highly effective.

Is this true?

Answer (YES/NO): YES